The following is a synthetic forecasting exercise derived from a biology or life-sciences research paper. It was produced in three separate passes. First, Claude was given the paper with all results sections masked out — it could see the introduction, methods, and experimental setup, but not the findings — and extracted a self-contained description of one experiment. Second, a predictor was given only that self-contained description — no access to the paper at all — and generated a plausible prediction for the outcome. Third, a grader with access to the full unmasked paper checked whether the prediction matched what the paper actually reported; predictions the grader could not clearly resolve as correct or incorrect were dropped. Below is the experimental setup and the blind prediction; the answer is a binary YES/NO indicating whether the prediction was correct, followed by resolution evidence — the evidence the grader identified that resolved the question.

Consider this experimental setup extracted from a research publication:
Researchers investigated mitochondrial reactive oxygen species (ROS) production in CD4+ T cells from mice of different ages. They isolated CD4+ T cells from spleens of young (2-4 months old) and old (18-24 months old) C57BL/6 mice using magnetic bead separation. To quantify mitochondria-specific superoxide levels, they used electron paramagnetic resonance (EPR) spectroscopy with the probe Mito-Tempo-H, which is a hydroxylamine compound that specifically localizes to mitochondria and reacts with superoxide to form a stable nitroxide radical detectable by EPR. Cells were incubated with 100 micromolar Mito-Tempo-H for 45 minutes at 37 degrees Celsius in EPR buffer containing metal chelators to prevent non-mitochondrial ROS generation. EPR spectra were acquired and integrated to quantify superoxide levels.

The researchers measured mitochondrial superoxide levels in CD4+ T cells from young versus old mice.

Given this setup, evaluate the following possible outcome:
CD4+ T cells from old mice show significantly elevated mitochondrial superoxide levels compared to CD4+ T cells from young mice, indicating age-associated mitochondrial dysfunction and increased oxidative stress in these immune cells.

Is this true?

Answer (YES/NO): YES